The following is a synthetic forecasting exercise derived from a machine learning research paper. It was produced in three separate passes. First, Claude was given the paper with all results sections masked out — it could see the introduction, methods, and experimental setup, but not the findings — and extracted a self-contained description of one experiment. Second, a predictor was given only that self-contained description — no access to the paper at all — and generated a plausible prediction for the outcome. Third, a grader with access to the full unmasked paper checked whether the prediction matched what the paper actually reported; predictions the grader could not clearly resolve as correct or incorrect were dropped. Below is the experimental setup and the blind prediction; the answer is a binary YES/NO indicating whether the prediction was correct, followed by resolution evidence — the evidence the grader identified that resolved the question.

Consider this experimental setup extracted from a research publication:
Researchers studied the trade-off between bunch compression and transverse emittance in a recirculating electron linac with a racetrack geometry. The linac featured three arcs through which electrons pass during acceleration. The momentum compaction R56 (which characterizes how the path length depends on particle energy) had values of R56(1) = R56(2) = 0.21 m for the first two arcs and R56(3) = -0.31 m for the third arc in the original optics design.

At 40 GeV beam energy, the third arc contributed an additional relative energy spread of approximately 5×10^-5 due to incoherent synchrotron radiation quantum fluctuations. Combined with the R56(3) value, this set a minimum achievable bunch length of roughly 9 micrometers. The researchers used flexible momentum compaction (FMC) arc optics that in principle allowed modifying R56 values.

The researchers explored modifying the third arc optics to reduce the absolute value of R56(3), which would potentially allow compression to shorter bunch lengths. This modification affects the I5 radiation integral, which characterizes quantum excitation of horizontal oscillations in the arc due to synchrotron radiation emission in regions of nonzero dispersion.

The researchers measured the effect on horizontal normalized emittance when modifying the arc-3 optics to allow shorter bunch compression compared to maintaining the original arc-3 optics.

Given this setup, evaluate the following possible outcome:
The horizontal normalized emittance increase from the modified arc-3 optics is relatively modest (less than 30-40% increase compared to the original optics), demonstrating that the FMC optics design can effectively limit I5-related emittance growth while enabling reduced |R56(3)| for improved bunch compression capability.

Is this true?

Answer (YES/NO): NO